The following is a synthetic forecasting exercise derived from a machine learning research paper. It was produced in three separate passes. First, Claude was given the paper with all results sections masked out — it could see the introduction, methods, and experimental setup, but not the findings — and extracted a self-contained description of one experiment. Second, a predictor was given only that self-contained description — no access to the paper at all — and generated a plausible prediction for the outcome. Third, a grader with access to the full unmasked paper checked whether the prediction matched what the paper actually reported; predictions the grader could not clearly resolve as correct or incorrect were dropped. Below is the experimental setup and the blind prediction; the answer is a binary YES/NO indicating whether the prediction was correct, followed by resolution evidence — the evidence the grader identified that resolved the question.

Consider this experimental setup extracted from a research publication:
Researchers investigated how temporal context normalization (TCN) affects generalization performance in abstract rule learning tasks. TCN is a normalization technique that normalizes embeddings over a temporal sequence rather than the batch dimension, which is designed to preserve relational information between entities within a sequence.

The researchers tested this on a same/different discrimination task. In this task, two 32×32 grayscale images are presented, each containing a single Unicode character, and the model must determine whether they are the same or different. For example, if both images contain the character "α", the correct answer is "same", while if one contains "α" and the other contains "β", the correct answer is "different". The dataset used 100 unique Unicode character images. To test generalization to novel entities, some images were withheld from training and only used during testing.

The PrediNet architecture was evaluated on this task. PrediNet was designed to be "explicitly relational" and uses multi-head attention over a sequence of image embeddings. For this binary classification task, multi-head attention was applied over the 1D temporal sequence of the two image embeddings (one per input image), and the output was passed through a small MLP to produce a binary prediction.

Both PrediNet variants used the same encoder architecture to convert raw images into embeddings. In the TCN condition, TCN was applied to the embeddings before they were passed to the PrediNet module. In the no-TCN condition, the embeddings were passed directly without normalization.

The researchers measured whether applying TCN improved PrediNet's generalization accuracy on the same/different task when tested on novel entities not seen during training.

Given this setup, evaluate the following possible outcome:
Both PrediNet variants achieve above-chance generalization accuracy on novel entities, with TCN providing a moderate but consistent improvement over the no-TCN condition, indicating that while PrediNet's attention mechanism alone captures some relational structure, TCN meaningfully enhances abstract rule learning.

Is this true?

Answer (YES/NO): NO